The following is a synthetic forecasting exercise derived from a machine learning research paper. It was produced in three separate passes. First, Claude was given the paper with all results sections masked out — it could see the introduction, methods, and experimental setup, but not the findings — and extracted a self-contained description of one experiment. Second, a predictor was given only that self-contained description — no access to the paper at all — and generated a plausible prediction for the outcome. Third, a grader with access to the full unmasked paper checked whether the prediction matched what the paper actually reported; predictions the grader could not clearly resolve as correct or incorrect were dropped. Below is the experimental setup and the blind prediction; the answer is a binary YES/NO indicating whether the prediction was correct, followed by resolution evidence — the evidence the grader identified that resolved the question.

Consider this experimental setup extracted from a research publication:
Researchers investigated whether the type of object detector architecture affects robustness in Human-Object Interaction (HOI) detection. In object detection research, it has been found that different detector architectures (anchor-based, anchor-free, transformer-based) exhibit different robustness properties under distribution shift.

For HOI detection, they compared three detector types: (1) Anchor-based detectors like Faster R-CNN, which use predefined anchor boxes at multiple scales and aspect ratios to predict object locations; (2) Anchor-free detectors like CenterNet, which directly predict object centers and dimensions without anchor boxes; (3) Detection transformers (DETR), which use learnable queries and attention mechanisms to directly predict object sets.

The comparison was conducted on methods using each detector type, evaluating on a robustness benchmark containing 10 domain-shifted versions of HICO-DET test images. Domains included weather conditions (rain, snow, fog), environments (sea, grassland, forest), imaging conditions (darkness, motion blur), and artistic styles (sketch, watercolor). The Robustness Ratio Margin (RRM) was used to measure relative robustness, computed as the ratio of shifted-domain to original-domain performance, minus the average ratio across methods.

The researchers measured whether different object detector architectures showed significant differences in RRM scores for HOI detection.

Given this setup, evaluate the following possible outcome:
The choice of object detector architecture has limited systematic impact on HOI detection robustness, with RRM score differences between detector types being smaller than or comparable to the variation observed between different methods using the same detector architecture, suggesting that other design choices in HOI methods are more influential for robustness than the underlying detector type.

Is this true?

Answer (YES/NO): YES